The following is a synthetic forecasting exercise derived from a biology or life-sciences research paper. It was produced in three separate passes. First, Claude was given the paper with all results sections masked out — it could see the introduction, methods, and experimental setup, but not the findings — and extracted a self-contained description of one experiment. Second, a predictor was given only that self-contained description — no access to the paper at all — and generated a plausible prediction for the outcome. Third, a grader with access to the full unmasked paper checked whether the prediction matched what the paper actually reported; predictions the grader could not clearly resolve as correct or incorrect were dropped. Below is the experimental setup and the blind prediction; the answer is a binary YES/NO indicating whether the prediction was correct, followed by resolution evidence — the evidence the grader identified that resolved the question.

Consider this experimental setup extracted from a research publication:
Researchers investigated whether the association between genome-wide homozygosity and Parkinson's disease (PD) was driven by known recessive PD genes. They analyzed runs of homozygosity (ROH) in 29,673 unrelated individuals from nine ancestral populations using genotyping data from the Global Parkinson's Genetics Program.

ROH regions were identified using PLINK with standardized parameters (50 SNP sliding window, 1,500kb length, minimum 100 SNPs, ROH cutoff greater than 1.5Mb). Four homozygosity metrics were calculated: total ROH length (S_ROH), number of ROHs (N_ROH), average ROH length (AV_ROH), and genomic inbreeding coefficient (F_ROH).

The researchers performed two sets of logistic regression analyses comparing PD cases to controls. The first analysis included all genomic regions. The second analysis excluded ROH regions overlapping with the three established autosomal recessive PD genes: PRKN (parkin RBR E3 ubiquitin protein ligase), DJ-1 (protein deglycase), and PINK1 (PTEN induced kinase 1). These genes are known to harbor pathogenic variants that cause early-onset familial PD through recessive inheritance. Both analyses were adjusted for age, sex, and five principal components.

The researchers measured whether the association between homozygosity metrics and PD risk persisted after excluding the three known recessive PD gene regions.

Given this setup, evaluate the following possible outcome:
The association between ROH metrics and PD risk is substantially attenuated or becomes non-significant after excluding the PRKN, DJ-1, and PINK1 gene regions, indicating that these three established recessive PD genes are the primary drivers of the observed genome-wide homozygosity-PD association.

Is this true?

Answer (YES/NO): NO